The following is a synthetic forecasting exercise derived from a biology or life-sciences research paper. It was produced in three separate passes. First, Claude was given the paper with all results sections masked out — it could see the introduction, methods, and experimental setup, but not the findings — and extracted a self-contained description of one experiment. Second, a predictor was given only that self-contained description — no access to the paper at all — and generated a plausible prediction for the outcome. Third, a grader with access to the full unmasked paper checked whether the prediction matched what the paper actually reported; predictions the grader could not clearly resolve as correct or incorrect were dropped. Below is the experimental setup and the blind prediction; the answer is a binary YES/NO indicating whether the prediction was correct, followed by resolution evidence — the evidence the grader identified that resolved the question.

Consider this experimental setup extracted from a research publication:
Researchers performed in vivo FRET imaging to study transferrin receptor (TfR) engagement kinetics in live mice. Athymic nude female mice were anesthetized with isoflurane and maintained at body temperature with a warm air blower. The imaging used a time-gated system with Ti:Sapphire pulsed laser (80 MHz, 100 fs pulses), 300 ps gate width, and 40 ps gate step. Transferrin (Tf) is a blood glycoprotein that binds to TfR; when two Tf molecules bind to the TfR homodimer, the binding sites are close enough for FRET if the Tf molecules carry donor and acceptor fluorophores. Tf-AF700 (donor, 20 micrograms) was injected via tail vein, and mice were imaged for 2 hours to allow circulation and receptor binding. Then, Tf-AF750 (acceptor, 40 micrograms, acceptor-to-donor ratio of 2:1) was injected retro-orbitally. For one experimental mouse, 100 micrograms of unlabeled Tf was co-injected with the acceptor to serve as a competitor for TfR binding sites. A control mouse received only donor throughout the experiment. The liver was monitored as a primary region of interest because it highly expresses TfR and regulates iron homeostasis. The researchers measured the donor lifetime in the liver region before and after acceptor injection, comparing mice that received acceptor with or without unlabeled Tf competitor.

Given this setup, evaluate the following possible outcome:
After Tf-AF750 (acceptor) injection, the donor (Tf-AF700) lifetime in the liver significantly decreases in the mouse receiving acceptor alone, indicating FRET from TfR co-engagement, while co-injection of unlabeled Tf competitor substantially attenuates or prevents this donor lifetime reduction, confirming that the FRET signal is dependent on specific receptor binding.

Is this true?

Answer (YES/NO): NO